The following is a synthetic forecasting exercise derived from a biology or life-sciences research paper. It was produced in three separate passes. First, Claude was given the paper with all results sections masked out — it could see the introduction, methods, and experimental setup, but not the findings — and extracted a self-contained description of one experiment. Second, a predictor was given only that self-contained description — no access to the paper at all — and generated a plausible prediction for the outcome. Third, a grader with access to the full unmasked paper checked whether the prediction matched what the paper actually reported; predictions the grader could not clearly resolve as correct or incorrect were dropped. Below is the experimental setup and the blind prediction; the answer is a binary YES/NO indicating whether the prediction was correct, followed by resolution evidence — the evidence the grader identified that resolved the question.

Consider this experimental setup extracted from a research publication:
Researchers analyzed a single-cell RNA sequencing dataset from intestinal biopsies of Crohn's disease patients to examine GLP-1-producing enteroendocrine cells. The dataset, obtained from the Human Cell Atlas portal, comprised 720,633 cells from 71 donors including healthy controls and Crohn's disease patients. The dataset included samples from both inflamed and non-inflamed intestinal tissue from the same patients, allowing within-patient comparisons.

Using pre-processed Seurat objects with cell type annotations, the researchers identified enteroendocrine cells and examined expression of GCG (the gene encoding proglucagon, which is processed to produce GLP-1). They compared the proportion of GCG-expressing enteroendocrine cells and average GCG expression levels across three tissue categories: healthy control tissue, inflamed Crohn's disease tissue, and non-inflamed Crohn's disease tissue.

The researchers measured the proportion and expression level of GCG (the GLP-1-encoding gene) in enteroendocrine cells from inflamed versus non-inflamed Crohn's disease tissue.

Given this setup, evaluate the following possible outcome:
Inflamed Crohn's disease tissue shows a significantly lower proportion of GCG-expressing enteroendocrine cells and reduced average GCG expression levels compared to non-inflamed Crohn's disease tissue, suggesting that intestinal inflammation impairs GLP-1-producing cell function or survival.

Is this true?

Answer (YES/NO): NO